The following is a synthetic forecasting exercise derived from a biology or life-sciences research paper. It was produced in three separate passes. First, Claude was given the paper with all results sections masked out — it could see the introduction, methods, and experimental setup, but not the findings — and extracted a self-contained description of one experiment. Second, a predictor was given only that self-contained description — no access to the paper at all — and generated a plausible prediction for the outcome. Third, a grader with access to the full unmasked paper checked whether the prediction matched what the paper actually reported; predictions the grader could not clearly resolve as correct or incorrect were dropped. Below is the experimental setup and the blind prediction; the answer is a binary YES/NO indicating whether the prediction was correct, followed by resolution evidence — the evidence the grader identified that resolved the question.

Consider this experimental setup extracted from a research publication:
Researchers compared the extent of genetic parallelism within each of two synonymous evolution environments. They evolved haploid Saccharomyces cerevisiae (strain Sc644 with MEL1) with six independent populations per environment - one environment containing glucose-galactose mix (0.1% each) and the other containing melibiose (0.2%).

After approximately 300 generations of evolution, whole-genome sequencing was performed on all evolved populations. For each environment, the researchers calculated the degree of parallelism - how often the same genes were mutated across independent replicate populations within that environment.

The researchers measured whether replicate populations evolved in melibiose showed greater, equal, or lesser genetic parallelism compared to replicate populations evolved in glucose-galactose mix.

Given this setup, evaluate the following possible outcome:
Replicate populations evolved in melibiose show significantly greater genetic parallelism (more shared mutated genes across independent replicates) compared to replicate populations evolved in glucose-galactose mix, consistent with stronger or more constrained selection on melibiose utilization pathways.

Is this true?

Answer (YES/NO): YES